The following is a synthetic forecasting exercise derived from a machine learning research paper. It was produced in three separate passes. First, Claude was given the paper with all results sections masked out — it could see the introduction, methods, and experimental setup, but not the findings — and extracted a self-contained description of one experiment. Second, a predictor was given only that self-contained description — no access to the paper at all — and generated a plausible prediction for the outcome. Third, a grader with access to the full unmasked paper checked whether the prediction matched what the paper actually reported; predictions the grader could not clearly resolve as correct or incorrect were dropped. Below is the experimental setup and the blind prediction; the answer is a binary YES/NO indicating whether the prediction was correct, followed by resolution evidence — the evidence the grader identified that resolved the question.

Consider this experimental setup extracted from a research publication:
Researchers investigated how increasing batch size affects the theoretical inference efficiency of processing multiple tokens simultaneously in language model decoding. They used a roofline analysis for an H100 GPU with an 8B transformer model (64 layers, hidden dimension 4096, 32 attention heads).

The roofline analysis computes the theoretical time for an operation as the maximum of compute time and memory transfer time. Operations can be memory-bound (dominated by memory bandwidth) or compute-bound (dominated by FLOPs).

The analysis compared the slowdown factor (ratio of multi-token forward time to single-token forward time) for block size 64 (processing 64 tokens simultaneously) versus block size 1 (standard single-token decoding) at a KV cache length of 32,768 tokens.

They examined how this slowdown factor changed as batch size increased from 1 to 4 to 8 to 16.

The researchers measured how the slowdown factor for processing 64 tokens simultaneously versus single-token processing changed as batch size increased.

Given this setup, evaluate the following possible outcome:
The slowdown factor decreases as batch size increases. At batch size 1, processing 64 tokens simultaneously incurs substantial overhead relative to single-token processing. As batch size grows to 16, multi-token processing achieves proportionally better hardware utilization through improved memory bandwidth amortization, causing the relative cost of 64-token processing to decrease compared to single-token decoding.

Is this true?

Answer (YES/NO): NO